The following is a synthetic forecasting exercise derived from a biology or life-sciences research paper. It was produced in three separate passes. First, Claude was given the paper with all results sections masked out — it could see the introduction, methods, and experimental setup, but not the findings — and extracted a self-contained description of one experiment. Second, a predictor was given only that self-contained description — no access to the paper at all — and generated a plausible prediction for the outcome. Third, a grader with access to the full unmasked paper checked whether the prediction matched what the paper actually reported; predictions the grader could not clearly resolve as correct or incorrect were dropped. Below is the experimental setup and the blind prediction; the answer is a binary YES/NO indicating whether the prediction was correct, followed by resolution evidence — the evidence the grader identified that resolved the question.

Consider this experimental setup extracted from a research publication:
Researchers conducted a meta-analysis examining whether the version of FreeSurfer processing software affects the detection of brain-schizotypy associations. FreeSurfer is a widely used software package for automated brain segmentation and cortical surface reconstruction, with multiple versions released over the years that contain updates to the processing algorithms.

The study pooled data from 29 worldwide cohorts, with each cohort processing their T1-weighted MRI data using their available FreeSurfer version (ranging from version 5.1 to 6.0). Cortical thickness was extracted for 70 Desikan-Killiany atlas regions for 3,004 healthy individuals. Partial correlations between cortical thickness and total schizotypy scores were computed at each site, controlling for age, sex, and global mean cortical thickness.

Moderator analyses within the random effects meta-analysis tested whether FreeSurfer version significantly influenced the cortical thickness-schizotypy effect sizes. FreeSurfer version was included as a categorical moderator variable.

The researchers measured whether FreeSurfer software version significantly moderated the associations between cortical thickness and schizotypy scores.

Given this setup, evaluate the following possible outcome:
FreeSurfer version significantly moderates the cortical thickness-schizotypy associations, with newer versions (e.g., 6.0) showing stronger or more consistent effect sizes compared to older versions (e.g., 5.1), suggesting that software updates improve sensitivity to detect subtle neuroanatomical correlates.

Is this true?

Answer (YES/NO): NO